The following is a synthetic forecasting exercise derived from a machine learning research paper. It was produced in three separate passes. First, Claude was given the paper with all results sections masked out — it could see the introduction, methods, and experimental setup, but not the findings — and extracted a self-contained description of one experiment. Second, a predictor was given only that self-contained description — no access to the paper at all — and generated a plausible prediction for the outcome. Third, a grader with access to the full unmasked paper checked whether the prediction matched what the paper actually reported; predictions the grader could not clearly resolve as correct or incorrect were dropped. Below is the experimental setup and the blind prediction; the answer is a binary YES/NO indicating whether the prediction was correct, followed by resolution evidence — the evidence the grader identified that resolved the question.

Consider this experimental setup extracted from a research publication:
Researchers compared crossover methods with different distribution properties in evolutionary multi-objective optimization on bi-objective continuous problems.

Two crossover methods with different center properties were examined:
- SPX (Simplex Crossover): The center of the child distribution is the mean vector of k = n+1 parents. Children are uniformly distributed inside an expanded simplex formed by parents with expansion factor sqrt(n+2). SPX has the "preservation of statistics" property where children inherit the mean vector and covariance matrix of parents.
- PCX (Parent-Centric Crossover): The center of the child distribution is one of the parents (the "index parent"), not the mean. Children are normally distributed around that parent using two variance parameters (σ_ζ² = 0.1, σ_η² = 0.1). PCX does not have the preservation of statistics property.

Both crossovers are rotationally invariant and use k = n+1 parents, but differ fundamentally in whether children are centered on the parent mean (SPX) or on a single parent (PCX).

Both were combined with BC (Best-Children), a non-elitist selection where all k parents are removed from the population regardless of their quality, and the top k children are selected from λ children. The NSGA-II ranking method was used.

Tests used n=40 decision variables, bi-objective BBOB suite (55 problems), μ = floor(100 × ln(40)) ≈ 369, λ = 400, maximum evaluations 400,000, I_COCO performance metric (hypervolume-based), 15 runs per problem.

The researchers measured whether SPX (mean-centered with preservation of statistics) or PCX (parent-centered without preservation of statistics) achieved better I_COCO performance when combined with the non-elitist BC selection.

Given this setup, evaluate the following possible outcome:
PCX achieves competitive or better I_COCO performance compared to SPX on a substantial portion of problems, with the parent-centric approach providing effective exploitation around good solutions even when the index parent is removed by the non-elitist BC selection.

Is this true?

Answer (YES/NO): NO